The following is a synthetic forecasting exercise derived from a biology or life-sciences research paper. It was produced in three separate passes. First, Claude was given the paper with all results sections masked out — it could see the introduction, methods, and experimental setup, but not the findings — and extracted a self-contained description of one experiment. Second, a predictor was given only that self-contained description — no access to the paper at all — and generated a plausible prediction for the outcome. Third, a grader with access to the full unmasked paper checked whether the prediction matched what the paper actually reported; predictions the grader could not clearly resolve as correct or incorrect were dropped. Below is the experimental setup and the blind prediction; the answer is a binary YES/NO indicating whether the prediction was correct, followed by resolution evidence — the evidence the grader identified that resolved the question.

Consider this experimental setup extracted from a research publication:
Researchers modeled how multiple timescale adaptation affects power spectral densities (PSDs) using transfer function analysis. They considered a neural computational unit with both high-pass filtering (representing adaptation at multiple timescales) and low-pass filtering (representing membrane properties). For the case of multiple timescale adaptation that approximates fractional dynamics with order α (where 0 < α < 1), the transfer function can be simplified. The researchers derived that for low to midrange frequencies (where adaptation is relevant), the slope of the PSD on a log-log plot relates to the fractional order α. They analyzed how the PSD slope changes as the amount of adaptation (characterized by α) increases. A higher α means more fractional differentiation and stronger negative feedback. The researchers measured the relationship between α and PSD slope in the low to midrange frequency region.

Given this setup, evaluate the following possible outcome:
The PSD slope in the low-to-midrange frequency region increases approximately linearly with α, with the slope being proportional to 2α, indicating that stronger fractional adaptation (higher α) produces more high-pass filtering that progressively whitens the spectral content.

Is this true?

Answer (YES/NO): NO